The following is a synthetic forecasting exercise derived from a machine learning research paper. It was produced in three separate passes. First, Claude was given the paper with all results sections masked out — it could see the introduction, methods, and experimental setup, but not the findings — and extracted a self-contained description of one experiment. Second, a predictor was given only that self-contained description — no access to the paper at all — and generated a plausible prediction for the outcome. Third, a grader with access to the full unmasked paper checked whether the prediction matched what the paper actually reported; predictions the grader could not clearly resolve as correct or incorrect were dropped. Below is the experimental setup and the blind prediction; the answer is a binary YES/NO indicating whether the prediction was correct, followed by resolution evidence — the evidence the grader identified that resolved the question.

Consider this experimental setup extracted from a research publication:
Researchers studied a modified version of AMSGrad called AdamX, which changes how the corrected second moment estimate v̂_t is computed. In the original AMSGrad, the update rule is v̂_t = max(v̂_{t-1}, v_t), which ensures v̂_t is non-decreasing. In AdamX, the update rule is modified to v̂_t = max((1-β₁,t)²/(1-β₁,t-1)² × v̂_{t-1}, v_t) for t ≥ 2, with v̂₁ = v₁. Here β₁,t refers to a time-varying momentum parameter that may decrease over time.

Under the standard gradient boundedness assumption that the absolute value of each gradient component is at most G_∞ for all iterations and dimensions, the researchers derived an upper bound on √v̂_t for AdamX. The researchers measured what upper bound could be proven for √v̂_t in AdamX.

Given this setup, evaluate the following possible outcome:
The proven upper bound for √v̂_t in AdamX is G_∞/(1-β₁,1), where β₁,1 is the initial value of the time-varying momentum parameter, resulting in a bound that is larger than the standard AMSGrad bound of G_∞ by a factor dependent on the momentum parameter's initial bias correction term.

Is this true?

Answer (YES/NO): YES